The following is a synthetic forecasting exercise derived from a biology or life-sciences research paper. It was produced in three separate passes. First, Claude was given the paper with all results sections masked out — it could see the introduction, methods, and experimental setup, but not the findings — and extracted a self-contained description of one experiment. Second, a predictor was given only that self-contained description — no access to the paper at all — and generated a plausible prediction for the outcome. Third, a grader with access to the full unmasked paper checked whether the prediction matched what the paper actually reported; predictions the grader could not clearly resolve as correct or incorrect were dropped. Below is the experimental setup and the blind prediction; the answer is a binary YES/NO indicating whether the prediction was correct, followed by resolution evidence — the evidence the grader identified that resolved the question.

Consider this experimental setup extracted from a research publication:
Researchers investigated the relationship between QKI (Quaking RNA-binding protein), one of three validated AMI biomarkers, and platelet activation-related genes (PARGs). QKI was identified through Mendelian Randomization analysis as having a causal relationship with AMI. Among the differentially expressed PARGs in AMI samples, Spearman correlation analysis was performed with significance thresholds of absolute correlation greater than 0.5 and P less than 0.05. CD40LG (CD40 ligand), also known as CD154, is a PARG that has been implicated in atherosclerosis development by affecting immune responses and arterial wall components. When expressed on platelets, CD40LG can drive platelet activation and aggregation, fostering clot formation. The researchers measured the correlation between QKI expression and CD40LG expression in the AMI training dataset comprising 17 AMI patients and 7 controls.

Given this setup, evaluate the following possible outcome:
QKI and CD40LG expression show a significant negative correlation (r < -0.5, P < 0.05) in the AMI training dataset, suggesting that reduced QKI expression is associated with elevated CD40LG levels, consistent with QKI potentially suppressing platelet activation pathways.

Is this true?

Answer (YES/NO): YES